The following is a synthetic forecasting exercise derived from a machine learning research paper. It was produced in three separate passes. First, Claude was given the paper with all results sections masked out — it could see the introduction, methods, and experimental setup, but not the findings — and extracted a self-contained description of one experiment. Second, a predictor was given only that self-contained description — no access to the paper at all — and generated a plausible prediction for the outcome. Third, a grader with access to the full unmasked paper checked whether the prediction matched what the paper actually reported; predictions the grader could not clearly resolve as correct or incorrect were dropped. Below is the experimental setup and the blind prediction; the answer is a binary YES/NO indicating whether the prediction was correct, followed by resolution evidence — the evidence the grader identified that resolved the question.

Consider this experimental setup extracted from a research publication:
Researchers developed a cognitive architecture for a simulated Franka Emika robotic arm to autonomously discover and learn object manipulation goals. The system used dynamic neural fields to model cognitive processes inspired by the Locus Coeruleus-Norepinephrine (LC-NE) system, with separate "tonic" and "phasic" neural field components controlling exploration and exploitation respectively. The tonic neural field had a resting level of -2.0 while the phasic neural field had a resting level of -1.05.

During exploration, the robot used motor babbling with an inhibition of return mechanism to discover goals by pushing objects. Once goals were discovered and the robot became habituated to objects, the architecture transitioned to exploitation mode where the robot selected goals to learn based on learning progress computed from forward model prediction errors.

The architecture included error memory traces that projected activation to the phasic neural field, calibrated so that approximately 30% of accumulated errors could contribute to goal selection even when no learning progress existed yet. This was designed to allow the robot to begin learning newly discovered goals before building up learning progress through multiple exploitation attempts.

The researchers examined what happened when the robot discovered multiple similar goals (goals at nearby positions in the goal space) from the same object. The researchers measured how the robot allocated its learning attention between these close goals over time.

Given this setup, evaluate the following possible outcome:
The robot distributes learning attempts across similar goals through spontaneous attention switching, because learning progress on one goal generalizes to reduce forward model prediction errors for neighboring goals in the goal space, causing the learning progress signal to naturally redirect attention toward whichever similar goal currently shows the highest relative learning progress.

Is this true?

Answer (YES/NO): NO